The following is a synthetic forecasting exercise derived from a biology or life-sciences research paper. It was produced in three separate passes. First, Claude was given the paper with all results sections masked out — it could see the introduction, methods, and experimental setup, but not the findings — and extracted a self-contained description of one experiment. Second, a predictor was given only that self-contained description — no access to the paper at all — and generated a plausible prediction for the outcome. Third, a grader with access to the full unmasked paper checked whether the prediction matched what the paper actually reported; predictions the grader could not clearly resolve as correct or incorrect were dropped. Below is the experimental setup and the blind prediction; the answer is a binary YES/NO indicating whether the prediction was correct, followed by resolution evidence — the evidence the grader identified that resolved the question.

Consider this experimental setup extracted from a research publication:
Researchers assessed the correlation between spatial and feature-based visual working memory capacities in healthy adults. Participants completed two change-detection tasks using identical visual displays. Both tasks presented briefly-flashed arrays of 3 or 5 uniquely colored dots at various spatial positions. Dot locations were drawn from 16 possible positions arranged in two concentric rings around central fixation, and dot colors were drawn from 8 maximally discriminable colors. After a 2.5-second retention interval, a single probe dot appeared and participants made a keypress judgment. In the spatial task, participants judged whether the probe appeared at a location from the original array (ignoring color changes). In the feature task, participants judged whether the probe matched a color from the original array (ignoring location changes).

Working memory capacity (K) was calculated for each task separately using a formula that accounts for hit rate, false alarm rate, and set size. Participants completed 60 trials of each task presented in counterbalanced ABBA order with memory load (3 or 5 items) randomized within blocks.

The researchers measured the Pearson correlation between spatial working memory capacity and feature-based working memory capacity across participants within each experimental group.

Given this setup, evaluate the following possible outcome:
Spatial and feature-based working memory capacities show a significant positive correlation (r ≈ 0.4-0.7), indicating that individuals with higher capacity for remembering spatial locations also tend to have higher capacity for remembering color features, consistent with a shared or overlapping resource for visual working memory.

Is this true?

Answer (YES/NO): NO